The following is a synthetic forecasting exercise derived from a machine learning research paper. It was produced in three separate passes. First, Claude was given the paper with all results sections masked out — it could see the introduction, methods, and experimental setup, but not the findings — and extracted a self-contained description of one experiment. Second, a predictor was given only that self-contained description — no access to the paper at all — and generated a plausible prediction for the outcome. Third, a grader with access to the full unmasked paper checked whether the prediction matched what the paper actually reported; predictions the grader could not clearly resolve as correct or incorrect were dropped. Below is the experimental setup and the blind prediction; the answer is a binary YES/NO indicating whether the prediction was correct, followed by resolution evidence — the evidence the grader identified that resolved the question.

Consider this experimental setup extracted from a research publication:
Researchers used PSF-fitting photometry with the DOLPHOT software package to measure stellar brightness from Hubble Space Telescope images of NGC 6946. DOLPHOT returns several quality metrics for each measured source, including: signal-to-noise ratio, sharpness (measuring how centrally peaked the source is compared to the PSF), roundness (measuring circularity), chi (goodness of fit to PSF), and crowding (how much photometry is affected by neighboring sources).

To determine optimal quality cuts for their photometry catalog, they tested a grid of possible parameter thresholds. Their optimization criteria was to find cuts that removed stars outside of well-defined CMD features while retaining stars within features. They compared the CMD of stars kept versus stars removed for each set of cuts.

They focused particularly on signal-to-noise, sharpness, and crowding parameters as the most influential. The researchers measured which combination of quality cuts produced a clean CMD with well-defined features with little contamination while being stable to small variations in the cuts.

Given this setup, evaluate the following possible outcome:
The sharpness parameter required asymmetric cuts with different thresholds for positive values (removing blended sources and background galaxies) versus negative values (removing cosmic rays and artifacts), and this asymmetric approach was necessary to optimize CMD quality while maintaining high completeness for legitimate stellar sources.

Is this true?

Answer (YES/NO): NO